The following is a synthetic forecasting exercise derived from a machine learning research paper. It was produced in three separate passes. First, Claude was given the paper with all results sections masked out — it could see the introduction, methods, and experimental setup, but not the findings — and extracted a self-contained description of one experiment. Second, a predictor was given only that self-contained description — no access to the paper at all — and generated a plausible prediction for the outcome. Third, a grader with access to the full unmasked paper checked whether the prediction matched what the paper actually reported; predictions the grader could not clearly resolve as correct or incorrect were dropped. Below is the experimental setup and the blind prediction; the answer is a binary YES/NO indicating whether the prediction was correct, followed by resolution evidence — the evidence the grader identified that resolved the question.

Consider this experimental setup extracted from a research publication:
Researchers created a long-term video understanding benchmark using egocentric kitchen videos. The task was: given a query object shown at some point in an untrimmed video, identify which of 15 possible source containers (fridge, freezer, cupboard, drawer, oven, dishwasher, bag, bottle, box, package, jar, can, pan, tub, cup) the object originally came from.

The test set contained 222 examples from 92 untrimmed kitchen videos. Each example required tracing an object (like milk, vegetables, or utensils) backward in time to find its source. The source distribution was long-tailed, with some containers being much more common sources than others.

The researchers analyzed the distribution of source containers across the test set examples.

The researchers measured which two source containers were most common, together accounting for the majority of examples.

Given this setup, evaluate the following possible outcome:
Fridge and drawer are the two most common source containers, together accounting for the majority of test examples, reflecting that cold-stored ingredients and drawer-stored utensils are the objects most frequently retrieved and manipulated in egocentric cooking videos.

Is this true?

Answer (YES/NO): NO